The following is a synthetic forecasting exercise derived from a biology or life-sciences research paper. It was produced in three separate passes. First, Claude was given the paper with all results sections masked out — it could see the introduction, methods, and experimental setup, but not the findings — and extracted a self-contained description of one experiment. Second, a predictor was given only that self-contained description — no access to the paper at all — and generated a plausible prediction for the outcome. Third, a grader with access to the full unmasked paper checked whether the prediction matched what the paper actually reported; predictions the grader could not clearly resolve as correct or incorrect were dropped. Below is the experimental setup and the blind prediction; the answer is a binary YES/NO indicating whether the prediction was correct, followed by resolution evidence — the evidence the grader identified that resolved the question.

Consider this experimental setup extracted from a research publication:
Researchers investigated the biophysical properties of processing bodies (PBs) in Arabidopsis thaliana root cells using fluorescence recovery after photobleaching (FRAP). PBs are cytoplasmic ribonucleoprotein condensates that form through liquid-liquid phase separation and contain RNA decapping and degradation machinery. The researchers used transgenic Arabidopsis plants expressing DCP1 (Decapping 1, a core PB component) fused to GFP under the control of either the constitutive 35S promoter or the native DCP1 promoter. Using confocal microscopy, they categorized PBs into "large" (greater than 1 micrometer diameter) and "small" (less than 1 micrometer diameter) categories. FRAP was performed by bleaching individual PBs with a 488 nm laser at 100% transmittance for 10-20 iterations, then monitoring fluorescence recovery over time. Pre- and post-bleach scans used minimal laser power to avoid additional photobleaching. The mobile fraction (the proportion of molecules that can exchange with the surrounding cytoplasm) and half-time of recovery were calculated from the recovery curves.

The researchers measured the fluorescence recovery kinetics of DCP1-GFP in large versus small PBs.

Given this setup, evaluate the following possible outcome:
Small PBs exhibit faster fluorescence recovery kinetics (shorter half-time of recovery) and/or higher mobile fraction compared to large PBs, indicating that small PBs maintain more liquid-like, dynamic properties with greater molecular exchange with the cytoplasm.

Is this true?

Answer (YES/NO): YES